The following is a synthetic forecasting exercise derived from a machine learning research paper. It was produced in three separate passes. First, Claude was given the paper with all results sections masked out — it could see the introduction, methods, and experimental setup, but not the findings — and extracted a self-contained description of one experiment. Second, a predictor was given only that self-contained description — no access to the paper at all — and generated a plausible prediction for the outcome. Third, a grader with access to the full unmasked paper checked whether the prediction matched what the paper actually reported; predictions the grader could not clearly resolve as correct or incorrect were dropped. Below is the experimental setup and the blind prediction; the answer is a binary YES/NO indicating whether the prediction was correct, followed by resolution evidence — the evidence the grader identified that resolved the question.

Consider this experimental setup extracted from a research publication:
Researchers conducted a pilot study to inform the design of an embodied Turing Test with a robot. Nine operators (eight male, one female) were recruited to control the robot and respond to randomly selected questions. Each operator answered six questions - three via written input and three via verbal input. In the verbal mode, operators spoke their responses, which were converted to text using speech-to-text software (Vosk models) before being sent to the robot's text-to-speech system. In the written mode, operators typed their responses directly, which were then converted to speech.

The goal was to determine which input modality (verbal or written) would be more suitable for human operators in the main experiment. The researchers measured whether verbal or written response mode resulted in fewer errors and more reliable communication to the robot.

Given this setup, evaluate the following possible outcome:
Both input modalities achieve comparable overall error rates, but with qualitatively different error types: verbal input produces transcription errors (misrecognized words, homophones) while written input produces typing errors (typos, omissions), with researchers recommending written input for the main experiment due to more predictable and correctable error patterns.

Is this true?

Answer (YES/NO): NO